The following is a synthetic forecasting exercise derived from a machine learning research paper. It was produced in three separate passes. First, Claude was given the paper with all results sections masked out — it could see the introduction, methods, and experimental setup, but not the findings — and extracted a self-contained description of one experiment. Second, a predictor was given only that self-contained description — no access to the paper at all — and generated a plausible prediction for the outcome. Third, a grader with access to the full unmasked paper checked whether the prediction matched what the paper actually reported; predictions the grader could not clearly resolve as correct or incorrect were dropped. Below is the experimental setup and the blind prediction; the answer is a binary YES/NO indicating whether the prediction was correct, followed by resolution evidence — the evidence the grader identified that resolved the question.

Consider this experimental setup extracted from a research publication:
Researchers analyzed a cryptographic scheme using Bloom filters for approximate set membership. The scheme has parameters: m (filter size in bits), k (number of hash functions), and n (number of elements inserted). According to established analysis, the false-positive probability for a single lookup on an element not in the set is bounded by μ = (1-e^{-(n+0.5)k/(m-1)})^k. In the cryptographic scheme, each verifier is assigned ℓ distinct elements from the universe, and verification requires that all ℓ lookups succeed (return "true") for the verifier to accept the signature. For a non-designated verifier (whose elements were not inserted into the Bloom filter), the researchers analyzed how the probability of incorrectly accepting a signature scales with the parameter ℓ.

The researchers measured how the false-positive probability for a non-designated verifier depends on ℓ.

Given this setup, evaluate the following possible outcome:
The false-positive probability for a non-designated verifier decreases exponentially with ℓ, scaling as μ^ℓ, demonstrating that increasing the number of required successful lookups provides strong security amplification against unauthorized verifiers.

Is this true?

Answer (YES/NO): YES